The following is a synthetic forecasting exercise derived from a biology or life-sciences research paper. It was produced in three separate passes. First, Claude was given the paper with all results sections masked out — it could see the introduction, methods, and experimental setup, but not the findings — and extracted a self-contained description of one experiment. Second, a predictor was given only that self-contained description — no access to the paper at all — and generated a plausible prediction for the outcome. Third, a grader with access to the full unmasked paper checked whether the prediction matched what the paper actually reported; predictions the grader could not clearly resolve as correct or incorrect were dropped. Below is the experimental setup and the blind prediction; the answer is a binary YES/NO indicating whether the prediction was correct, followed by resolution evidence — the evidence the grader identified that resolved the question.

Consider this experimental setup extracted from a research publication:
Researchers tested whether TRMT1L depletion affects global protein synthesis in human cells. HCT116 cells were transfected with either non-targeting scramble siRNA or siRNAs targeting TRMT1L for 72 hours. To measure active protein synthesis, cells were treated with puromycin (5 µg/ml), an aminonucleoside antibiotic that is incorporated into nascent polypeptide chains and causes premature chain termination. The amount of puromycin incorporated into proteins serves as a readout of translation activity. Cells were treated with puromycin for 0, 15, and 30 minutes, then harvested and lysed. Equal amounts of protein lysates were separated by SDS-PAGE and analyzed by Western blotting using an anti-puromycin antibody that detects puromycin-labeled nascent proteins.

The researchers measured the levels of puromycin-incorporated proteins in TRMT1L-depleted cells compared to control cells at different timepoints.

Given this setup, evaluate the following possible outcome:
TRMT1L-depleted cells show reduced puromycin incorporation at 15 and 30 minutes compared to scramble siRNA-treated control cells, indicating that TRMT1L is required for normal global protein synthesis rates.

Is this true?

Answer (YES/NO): YES